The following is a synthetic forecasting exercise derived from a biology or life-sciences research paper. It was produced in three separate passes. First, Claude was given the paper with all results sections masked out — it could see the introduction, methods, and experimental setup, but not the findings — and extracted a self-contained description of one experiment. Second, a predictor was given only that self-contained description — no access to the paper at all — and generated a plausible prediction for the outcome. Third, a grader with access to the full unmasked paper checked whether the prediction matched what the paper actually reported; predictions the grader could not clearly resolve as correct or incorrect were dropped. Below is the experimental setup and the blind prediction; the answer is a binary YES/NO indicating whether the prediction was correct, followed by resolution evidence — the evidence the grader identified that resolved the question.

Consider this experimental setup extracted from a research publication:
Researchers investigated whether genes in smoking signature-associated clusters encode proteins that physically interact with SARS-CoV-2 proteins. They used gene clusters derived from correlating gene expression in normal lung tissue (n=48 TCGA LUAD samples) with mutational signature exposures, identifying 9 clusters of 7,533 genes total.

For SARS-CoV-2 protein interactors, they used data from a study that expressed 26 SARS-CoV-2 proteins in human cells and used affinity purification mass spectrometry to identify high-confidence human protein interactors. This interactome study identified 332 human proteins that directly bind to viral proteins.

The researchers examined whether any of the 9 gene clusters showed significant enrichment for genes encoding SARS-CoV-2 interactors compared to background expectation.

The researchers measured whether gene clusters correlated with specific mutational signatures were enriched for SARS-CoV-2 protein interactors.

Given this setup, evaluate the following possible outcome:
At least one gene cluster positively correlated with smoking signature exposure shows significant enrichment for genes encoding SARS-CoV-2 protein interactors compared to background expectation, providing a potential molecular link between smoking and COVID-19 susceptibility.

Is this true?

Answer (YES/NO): YES